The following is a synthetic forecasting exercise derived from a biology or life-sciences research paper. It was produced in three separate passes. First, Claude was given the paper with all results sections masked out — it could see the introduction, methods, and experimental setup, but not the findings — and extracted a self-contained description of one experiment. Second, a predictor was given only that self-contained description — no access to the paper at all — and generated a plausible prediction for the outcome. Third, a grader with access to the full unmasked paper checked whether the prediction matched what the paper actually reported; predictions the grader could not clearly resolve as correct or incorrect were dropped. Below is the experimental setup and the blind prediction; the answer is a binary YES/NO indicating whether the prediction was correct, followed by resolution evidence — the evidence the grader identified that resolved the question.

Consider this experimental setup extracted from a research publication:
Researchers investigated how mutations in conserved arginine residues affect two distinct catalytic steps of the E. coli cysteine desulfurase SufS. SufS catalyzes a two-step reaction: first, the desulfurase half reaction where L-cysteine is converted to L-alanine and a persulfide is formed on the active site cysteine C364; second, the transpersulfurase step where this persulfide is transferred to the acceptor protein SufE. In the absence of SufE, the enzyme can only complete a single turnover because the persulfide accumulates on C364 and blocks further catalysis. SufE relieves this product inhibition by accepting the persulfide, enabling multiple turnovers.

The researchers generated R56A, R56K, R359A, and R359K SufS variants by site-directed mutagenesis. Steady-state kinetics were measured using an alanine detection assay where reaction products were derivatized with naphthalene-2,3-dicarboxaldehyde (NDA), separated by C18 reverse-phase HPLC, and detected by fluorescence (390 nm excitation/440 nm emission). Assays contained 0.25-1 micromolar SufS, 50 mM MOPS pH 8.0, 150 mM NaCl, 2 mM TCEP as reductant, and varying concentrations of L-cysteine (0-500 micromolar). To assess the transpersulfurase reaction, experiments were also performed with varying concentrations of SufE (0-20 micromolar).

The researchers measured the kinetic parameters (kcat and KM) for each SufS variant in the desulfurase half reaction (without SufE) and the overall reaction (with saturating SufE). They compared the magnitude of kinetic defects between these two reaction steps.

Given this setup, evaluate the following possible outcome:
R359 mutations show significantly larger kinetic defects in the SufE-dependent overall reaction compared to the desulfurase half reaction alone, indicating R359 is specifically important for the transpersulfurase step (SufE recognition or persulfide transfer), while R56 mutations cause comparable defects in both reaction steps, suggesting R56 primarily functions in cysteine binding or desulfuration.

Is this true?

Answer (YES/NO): NO